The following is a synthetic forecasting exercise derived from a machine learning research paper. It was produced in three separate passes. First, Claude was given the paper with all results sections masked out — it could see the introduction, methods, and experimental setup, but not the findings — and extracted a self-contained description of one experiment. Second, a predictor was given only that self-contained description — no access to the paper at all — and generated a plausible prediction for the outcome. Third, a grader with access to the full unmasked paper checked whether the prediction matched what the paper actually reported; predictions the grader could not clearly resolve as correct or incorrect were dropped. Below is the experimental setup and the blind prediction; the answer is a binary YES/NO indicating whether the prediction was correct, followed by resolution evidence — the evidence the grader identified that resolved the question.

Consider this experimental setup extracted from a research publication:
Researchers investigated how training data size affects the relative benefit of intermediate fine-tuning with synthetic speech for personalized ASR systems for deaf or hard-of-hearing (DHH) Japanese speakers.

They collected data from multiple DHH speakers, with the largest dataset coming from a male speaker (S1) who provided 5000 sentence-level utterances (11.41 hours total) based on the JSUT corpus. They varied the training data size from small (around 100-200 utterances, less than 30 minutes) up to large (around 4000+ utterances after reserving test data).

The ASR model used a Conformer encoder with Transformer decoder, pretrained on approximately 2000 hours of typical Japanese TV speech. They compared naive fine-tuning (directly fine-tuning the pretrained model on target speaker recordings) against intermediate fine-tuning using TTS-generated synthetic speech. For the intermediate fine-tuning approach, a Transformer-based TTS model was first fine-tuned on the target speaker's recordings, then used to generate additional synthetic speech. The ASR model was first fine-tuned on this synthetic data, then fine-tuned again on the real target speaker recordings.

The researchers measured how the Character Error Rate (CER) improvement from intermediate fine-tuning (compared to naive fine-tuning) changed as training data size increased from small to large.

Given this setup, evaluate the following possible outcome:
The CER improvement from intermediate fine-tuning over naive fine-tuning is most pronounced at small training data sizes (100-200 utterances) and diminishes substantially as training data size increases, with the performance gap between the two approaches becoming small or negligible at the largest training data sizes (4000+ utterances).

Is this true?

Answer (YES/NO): YES